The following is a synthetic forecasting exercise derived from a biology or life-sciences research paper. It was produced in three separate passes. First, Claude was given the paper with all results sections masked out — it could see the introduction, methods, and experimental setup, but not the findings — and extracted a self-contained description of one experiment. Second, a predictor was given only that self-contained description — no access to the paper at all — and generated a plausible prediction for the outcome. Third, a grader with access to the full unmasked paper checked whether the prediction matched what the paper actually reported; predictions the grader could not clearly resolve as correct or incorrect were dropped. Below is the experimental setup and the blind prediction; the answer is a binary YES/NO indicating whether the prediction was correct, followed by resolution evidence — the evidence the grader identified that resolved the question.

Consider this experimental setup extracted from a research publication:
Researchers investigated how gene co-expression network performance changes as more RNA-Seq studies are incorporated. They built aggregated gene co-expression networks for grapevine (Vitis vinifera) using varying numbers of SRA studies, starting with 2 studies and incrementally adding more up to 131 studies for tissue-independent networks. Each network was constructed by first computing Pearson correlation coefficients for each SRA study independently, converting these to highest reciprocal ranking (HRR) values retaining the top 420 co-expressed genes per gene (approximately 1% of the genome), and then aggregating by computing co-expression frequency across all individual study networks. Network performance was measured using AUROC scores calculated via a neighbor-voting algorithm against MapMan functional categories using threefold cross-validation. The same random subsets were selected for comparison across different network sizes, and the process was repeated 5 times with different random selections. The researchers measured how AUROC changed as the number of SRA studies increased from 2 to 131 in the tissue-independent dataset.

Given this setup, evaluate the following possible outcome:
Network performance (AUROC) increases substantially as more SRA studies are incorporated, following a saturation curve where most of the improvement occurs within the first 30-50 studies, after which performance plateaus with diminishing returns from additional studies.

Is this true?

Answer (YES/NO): YES